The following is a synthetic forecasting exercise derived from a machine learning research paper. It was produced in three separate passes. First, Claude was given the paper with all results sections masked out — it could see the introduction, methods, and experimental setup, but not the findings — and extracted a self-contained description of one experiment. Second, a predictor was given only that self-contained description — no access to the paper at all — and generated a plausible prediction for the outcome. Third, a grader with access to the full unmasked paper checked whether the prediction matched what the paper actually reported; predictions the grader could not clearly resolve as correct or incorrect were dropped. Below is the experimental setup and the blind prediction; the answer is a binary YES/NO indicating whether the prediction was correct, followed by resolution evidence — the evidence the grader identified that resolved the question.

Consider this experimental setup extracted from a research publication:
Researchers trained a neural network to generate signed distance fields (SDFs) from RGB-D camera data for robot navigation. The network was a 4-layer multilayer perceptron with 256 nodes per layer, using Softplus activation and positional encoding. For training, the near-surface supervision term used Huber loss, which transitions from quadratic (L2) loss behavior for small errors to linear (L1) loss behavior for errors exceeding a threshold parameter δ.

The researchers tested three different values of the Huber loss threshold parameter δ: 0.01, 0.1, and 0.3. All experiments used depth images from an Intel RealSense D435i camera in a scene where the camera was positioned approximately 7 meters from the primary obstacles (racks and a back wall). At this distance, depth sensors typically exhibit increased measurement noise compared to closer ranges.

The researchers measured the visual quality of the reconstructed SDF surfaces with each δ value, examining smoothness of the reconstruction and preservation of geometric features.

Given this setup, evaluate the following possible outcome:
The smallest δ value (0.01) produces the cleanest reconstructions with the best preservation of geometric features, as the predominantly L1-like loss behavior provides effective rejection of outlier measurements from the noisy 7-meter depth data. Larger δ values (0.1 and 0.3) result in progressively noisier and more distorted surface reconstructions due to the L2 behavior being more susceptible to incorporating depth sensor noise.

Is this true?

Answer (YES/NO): NO